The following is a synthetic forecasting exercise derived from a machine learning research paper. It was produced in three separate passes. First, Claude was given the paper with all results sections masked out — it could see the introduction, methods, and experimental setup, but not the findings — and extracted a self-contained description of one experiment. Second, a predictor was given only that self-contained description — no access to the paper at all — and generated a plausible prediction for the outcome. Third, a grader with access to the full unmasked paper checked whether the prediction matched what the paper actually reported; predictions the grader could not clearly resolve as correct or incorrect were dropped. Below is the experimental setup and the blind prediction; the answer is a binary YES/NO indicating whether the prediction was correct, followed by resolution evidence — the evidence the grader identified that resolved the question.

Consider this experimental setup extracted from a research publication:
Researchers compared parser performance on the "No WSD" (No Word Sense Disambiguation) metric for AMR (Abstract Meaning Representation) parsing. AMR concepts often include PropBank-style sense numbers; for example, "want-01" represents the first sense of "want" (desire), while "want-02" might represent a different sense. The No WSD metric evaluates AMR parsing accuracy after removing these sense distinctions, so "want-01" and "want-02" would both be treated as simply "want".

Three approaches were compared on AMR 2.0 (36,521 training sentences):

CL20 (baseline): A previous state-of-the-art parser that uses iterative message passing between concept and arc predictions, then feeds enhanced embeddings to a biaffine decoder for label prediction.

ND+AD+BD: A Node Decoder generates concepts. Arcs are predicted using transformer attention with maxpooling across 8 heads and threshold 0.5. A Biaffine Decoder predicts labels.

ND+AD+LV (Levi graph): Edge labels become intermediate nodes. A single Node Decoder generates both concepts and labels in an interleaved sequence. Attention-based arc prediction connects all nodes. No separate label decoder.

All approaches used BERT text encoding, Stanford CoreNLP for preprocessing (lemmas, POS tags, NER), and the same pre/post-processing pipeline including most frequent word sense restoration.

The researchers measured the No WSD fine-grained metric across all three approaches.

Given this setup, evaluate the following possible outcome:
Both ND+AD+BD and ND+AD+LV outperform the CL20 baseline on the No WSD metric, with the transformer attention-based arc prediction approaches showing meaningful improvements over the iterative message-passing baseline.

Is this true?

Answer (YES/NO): NO